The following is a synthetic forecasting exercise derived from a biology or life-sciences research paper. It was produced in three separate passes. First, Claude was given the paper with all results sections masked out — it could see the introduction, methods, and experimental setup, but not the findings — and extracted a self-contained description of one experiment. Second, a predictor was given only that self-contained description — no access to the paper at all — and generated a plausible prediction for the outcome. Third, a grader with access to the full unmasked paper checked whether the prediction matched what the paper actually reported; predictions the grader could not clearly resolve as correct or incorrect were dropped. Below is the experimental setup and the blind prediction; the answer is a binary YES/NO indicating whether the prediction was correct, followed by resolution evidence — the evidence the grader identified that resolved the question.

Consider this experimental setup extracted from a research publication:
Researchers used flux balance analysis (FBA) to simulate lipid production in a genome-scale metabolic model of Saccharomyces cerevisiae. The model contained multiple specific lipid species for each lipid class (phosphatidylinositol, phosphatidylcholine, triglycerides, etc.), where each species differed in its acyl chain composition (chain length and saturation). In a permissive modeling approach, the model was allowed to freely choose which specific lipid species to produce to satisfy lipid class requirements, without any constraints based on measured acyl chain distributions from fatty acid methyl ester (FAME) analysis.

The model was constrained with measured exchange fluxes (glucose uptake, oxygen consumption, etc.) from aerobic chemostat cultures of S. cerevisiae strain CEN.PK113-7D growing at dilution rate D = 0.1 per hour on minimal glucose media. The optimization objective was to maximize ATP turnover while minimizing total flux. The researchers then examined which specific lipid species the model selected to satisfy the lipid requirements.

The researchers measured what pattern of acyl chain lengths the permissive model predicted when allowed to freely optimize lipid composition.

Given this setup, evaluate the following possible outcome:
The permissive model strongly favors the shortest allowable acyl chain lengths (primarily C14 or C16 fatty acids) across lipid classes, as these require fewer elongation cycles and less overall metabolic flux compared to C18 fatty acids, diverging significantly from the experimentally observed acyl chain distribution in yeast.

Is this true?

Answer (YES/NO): YES